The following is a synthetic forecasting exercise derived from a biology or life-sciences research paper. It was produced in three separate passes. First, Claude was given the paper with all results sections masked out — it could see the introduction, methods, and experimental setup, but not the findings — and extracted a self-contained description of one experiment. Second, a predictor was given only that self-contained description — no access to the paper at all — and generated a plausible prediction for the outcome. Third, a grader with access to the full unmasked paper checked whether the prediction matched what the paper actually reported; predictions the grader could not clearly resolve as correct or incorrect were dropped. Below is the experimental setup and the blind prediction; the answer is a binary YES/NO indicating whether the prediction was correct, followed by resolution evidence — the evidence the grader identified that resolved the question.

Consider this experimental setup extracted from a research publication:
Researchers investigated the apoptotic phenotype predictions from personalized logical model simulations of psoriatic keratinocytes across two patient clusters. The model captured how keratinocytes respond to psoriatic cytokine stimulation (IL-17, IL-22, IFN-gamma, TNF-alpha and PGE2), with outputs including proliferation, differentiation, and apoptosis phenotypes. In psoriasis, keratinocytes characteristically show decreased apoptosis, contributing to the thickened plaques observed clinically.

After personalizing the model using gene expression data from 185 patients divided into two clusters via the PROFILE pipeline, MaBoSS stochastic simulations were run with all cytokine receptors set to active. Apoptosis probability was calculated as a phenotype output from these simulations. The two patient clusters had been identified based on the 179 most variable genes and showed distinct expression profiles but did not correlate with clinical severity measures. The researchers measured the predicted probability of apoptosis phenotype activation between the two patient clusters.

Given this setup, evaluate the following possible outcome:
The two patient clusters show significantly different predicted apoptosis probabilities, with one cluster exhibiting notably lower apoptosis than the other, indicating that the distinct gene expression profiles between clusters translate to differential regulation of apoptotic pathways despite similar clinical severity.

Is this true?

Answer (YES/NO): NO